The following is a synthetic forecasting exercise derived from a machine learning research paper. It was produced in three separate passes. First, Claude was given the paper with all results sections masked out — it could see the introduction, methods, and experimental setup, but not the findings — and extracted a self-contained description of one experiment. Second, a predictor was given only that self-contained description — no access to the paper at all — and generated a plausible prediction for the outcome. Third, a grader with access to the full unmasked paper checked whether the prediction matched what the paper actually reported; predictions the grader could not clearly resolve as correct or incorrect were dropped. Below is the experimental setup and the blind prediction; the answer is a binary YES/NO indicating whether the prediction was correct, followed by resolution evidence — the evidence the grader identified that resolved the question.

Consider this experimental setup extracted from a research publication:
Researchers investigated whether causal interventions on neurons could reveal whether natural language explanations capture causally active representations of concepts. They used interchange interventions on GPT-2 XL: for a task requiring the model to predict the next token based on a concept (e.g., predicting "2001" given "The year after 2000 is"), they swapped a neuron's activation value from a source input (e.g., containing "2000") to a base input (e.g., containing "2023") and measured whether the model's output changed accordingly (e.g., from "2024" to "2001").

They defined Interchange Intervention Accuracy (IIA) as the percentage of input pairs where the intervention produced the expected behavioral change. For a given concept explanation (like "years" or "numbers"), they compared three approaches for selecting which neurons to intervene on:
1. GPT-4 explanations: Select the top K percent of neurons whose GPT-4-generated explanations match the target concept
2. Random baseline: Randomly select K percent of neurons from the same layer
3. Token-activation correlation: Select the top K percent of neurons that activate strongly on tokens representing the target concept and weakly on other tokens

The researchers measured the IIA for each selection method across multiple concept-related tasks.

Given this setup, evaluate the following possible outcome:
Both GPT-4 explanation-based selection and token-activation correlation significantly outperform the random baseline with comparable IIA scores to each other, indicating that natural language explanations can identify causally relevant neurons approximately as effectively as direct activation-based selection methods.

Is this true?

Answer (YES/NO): NO